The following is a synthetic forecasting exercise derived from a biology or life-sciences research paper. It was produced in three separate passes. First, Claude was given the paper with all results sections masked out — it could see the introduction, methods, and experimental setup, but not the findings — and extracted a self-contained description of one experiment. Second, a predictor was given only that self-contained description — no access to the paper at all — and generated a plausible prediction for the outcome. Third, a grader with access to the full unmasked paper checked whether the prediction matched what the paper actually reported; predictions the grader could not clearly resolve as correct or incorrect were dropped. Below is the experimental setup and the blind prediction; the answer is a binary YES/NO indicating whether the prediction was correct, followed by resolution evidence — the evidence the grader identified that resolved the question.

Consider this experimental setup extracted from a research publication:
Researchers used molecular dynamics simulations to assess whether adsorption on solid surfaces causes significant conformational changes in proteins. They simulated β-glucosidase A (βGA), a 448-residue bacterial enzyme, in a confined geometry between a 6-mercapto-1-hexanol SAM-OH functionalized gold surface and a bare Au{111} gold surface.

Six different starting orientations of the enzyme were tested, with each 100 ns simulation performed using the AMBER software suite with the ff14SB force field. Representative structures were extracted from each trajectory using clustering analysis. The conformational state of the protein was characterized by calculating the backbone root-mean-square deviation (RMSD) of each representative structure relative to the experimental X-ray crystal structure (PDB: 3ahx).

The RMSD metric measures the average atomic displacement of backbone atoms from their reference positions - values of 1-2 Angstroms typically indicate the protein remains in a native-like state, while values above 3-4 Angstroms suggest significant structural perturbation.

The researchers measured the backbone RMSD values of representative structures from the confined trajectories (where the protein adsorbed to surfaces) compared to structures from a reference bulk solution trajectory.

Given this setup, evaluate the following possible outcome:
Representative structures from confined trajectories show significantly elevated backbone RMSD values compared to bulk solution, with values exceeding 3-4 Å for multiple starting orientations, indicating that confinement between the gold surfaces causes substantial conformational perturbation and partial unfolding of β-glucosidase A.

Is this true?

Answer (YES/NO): NO